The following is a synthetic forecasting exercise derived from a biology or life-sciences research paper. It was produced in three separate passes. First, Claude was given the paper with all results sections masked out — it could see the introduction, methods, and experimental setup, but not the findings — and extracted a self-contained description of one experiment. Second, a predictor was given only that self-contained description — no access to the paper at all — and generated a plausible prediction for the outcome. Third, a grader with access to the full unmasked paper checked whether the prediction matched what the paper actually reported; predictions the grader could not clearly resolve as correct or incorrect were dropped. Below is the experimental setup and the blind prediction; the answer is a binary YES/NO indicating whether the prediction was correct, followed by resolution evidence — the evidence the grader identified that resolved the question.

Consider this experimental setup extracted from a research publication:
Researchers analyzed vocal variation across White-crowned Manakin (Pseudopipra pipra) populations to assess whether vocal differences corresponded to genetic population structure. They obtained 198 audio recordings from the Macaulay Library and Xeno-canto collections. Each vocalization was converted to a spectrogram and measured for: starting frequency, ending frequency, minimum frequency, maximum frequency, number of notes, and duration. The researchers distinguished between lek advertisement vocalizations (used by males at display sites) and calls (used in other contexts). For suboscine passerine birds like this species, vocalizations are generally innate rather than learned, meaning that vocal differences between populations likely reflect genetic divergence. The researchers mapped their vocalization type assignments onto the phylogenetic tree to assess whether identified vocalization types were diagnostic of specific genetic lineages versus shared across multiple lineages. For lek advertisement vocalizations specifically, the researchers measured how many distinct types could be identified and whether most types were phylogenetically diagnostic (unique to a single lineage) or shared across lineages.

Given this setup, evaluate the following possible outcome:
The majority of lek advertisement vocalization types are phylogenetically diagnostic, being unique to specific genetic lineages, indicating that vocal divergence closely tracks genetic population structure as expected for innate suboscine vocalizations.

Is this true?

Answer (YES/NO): YES